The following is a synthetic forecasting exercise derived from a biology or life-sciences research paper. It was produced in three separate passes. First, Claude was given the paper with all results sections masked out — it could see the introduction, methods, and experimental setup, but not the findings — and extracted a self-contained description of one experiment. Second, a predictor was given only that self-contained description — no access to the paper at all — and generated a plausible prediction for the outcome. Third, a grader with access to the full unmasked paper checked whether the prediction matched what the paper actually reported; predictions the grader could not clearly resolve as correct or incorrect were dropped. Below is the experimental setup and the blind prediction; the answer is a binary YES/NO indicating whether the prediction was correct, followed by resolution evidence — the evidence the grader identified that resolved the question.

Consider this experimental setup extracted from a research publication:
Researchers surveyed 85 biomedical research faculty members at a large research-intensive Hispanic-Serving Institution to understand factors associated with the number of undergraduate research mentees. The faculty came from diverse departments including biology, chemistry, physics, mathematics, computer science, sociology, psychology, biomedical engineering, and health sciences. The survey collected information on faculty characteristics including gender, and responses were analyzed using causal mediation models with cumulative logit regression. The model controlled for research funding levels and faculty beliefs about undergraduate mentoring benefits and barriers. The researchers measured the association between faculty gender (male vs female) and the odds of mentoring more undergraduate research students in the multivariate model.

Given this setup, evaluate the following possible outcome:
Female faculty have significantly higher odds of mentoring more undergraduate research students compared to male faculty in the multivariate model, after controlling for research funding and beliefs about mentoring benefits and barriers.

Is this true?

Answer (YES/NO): NO